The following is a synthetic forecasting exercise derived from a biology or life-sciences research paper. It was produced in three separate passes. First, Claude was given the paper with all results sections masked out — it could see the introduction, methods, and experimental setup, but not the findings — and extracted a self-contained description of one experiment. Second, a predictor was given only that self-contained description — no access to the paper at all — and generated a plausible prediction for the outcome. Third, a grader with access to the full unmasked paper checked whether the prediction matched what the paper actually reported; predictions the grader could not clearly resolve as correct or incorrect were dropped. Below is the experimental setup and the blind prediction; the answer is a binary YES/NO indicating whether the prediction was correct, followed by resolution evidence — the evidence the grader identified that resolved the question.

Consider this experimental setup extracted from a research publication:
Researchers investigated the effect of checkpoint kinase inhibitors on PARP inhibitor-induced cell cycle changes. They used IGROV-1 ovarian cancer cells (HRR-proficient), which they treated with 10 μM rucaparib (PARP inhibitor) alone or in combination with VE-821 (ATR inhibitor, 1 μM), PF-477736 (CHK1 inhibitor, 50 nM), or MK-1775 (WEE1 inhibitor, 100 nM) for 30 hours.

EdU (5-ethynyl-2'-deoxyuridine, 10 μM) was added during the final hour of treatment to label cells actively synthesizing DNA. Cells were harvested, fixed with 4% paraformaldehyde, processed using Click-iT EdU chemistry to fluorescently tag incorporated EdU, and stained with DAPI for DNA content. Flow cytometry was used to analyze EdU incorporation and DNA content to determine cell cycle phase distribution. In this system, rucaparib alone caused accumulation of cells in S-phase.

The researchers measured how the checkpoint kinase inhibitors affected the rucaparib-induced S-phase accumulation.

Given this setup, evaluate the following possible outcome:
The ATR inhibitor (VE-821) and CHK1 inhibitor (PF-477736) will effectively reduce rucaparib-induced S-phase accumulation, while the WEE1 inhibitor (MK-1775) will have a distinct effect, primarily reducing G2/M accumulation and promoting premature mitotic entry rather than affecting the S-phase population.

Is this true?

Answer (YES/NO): NO